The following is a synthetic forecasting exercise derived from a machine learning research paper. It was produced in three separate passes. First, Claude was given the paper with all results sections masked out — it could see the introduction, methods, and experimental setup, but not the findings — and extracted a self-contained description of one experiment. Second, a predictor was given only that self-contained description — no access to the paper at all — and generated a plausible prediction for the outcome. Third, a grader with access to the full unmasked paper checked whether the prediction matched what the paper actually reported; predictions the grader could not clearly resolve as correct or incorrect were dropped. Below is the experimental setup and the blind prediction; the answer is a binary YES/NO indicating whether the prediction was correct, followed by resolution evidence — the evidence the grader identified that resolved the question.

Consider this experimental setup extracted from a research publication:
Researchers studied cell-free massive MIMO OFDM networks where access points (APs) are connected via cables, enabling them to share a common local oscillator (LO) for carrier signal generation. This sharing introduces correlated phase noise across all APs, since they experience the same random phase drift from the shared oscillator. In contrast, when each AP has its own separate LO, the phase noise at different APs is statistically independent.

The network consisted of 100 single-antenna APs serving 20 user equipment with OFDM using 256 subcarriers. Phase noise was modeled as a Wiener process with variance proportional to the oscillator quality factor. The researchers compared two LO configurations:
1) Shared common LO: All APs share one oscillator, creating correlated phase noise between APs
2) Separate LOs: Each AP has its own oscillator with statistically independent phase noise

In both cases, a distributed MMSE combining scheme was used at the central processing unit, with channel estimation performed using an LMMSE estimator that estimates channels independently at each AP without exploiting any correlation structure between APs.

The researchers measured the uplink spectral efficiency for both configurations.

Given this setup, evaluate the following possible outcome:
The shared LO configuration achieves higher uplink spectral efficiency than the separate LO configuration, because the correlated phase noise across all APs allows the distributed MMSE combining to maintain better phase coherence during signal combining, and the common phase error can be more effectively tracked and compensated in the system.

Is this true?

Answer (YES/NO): NO